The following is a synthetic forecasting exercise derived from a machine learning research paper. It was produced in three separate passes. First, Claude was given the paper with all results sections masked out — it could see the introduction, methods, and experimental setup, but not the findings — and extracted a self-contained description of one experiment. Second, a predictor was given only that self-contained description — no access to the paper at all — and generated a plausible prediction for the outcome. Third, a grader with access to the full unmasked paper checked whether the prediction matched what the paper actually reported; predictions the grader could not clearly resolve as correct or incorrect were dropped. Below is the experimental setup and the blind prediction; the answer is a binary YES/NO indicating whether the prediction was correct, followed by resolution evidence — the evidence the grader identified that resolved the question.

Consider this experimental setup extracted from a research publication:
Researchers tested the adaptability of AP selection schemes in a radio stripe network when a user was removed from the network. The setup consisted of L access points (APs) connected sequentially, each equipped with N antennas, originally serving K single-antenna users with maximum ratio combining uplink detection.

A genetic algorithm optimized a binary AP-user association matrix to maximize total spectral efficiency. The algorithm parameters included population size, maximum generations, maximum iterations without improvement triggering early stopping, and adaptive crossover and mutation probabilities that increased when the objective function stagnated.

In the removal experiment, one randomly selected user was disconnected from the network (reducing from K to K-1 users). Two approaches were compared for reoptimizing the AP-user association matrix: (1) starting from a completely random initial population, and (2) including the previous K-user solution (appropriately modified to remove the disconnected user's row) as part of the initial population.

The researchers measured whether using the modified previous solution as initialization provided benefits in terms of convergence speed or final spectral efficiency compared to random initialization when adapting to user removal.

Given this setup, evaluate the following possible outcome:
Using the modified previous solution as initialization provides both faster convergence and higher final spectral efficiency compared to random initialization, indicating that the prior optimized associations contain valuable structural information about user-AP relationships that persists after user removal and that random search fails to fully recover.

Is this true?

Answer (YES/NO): NO